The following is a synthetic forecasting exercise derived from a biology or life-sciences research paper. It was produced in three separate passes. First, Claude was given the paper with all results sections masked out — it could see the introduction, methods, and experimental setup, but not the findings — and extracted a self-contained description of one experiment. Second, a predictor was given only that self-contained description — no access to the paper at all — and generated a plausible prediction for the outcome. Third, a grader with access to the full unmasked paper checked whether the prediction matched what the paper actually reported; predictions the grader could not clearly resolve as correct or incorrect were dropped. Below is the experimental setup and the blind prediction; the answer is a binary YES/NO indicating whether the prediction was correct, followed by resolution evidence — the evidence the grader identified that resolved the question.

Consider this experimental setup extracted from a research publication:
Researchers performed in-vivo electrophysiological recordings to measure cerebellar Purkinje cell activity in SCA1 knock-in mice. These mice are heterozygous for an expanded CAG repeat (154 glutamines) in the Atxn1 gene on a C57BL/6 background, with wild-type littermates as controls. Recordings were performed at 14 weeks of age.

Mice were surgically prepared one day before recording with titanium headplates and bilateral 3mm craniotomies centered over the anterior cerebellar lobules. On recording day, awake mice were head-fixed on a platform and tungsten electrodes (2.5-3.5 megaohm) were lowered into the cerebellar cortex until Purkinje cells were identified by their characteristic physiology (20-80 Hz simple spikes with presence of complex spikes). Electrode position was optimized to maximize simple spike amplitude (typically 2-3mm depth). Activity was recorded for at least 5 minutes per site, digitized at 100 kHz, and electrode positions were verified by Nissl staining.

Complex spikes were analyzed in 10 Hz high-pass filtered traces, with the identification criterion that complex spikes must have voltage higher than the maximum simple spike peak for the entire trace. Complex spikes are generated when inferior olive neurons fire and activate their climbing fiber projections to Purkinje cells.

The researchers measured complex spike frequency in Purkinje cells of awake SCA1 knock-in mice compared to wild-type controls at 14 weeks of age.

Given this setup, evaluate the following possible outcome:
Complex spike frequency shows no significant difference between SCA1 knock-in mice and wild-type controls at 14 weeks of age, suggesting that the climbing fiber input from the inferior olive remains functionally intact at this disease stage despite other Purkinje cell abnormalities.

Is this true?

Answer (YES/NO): NO